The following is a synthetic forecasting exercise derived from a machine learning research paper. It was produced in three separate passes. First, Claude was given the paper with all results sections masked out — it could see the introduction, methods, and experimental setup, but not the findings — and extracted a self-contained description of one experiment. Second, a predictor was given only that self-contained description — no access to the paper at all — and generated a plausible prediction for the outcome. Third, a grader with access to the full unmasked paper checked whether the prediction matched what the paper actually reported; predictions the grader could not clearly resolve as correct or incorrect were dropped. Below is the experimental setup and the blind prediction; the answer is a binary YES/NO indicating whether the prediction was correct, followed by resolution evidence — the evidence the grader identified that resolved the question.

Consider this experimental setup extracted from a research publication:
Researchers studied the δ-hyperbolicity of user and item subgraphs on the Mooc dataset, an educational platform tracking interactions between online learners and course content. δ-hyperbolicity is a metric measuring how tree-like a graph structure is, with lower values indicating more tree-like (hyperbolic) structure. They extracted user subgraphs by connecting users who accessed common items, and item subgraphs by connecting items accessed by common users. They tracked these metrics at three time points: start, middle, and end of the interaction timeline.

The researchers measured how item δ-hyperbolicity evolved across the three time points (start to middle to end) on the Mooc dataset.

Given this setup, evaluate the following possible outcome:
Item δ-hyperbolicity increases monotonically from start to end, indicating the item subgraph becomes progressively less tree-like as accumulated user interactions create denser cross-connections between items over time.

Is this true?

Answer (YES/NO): NO